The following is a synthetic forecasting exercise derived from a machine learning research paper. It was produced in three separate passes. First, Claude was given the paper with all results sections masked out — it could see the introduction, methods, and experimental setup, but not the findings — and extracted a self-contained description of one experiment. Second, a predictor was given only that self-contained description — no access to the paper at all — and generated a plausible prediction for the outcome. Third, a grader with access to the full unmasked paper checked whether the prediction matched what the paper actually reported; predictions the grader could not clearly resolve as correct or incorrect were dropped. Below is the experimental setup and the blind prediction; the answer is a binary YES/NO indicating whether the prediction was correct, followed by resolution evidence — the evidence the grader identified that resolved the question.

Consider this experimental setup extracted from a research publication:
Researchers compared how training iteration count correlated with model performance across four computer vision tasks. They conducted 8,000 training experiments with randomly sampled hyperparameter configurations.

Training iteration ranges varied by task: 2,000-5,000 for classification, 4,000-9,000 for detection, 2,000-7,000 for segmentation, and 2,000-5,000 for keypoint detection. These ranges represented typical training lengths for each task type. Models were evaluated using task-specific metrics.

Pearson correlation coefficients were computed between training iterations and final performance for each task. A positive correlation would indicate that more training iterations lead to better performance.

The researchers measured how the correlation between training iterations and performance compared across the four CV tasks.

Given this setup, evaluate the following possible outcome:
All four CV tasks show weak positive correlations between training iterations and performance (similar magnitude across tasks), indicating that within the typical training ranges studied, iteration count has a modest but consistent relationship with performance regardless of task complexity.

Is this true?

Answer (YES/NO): NO